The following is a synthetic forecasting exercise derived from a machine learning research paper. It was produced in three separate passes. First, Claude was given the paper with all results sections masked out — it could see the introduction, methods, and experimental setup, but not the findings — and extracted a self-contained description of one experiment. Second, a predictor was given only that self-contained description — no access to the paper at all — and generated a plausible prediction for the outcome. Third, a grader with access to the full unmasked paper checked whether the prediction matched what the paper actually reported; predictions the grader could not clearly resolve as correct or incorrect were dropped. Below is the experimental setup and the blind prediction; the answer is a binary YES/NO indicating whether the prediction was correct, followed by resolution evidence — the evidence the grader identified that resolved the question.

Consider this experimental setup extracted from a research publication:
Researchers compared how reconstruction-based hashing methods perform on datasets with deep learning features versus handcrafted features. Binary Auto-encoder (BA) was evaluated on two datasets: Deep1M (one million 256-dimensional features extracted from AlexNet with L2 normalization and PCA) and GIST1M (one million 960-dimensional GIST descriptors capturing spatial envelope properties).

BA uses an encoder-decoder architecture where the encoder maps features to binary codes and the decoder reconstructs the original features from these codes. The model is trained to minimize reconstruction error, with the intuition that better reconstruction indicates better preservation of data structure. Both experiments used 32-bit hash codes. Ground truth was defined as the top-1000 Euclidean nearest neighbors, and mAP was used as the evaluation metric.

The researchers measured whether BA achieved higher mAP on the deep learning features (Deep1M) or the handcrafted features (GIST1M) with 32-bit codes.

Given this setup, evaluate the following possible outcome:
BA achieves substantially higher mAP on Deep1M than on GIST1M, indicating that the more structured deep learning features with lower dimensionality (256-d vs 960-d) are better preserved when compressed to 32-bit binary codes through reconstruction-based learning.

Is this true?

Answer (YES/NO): NO